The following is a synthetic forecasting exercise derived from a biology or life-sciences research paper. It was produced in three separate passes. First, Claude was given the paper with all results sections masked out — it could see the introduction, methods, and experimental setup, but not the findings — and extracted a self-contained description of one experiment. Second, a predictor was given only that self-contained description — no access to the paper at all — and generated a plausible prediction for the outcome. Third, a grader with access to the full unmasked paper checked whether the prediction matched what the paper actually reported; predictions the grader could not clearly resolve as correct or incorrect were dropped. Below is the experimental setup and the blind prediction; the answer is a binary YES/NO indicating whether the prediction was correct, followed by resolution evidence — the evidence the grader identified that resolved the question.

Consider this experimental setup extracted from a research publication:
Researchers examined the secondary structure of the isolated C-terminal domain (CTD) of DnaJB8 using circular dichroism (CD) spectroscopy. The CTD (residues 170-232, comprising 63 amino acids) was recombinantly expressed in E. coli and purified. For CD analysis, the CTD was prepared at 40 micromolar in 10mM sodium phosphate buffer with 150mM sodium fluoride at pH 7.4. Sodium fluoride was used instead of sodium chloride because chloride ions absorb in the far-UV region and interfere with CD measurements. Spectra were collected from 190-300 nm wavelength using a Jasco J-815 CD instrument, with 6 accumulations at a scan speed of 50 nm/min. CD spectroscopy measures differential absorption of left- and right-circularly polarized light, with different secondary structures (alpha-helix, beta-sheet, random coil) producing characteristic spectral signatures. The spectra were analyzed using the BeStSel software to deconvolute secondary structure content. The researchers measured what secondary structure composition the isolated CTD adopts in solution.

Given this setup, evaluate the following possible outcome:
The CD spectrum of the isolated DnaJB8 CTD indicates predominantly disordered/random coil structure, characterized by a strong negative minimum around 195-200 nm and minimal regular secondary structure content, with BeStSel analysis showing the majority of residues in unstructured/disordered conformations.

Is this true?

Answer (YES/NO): NO